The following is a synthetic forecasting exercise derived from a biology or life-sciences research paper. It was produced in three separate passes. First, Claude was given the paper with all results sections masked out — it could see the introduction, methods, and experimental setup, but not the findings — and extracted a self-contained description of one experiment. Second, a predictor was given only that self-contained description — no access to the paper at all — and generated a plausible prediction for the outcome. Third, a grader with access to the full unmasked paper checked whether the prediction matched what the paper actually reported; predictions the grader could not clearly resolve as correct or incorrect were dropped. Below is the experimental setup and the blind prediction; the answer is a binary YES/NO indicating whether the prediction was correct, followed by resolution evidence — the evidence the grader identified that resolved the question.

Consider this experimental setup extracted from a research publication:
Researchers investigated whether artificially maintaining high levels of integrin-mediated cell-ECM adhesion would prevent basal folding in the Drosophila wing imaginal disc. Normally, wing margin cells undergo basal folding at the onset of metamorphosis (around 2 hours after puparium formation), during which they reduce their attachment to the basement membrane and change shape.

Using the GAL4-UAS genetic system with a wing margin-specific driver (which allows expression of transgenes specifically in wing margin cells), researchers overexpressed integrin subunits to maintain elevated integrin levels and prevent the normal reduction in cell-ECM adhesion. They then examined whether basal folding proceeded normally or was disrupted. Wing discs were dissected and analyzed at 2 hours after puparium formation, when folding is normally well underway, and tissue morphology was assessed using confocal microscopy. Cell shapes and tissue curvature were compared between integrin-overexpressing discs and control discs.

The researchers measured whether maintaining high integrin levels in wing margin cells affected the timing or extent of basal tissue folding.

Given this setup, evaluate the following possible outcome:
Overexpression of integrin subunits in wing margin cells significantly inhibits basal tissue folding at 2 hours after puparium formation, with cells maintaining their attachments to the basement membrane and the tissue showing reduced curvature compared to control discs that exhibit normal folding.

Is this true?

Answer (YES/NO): YES